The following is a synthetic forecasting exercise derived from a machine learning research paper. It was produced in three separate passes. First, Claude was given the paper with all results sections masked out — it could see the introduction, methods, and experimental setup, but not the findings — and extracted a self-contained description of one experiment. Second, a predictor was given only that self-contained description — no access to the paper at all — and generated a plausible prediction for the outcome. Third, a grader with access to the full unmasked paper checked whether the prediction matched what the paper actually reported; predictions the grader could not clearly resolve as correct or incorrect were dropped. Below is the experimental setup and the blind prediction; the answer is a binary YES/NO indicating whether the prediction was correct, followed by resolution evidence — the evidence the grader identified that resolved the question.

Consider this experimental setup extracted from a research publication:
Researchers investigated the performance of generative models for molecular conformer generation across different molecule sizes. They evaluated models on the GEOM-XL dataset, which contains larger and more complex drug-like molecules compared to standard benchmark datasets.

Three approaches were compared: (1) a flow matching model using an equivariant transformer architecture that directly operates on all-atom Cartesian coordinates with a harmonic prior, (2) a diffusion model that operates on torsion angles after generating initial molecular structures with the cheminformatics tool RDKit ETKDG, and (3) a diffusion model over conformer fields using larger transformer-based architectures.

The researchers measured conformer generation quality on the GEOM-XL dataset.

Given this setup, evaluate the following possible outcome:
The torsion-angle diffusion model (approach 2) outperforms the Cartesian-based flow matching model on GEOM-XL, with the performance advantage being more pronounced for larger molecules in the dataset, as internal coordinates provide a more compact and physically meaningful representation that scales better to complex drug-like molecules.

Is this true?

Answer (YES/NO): NO